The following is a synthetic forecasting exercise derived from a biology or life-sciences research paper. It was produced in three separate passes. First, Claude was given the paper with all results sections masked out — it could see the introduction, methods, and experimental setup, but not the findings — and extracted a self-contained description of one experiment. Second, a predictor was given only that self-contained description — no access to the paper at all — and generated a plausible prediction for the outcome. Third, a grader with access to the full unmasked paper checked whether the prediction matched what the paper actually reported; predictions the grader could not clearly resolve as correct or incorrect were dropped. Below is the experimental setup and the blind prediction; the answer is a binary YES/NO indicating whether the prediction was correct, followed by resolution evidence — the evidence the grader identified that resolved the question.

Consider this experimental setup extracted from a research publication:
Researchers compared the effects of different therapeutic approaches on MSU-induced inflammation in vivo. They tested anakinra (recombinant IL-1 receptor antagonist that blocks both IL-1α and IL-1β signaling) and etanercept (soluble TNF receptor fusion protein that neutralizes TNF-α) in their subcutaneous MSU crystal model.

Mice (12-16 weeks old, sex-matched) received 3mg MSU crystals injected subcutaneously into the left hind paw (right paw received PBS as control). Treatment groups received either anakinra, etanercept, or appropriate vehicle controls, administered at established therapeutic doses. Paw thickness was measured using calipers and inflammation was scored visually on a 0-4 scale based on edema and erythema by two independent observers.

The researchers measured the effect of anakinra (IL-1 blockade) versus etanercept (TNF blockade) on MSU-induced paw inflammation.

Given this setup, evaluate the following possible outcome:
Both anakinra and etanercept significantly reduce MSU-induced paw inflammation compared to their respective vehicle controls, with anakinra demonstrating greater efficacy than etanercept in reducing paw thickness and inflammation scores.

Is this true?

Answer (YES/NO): NO